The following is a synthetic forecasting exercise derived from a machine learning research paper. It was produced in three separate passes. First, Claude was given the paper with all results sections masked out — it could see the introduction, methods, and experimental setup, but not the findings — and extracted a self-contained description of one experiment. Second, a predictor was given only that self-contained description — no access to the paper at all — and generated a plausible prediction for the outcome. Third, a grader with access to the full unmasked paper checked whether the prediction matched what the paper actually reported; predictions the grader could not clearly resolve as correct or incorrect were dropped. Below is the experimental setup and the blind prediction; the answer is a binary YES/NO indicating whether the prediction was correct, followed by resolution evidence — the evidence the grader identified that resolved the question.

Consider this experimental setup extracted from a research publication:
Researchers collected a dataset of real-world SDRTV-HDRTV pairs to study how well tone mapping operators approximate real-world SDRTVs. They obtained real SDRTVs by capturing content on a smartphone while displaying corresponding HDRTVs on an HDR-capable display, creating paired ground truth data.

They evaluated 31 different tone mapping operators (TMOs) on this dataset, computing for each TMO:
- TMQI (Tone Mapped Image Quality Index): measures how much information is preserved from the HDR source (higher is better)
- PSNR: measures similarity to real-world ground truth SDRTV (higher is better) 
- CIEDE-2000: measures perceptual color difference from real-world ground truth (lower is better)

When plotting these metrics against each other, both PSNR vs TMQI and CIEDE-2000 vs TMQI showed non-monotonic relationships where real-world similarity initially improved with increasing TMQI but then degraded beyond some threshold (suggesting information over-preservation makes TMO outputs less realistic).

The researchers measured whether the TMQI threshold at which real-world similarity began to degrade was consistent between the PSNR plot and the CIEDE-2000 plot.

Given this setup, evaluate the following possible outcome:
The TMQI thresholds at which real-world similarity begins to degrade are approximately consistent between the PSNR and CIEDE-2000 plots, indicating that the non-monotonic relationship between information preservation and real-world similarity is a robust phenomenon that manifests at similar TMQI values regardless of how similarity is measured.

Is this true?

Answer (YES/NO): YES